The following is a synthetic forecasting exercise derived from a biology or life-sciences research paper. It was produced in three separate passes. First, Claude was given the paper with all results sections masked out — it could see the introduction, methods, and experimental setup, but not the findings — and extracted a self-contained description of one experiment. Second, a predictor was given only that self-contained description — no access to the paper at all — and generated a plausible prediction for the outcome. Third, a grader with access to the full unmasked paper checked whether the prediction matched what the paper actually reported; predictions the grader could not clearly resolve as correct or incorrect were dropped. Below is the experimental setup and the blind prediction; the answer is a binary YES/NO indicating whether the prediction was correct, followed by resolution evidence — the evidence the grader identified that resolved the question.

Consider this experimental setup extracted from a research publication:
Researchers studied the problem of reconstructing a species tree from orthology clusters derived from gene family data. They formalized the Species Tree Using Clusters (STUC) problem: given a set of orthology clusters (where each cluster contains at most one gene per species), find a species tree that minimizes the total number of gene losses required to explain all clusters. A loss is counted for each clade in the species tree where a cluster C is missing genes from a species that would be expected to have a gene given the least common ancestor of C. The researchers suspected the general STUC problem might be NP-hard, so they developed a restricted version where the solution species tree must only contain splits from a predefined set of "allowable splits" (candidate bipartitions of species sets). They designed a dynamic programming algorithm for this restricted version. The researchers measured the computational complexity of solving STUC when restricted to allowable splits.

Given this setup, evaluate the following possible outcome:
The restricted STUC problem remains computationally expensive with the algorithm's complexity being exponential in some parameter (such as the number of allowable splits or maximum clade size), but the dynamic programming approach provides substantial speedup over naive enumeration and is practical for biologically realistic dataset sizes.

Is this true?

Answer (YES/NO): NO